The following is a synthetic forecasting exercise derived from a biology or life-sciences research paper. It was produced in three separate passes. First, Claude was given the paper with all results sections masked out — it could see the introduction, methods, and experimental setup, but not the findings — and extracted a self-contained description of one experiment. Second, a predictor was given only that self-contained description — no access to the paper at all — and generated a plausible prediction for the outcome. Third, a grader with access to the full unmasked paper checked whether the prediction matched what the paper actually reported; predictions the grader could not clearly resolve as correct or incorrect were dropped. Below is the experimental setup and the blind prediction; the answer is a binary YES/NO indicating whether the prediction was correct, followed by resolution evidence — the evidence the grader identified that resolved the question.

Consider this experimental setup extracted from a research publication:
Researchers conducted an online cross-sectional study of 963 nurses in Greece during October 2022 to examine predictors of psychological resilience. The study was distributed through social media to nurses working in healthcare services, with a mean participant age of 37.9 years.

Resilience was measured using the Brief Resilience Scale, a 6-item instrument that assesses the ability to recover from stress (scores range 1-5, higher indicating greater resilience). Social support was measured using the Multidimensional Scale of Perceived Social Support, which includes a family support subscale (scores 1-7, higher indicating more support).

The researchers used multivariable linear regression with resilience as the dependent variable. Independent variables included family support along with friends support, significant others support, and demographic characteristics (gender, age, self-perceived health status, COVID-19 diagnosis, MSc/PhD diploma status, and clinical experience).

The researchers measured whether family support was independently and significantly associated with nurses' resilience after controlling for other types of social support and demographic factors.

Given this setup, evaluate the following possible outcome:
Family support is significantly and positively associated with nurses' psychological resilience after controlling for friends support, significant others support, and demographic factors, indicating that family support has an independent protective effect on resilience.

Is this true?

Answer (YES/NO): NO